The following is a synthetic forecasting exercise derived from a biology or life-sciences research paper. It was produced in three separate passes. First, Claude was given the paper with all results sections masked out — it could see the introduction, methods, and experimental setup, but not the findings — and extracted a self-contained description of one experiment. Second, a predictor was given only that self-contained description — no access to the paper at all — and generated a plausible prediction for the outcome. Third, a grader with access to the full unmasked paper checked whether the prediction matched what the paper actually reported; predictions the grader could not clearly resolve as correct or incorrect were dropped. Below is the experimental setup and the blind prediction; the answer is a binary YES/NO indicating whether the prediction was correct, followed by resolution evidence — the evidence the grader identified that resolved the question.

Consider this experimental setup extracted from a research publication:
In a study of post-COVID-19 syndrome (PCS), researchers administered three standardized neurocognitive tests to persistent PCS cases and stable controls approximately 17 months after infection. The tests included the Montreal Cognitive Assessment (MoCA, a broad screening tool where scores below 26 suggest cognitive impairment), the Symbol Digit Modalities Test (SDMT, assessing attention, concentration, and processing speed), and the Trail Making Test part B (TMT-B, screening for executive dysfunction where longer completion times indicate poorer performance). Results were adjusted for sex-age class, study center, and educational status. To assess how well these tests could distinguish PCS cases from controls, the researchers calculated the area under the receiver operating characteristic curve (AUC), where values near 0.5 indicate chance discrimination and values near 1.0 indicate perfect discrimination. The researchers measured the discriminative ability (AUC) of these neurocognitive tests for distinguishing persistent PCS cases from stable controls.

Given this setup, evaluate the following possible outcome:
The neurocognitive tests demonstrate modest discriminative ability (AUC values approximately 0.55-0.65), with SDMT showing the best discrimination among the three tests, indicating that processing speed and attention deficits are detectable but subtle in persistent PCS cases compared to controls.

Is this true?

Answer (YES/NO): NO